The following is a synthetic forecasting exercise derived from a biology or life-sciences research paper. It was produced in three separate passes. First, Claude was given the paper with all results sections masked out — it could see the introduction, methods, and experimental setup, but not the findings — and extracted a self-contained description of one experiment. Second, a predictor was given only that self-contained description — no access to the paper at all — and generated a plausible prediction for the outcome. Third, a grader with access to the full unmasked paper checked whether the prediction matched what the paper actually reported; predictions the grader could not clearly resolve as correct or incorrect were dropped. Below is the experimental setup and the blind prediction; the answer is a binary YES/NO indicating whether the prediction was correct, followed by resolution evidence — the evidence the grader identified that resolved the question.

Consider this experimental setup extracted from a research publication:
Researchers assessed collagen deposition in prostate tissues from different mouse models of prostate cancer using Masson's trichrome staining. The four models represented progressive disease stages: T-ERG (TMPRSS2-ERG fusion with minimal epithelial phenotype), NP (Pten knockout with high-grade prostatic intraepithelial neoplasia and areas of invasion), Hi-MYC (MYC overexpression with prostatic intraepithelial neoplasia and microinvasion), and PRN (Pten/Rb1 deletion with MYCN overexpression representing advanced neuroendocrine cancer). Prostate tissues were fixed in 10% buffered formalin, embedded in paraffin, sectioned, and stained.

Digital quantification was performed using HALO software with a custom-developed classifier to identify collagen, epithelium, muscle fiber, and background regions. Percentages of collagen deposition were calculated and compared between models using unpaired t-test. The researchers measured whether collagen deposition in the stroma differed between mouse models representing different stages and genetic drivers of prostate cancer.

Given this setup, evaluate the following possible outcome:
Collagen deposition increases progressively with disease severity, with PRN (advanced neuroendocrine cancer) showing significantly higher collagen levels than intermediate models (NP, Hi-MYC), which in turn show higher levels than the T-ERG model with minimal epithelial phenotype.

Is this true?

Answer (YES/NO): YES